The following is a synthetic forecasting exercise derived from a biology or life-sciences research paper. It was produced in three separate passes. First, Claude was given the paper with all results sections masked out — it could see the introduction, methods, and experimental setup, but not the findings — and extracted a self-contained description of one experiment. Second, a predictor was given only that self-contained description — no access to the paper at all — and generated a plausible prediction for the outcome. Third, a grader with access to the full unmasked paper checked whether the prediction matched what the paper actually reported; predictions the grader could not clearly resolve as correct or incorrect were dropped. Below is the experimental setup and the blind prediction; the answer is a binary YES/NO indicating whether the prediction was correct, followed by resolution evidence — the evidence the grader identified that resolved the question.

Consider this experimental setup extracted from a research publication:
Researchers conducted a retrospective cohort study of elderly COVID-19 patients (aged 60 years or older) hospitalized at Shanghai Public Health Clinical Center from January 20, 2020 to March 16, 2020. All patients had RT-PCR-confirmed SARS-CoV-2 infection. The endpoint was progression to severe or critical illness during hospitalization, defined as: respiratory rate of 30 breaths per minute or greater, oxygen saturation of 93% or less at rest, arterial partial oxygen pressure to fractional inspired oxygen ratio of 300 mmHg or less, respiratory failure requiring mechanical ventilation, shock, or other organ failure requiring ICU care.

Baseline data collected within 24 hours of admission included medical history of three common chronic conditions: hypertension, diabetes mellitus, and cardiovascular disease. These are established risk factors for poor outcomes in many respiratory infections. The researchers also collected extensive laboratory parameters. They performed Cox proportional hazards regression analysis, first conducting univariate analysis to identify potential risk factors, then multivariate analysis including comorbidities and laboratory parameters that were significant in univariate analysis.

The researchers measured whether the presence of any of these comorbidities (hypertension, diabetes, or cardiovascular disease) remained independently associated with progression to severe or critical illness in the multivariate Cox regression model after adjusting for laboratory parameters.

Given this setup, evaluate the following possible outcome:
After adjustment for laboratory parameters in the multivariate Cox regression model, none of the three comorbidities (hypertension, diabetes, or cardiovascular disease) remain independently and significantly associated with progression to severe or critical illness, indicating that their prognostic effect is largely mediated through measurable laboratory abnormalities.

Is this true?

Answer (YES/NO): YES